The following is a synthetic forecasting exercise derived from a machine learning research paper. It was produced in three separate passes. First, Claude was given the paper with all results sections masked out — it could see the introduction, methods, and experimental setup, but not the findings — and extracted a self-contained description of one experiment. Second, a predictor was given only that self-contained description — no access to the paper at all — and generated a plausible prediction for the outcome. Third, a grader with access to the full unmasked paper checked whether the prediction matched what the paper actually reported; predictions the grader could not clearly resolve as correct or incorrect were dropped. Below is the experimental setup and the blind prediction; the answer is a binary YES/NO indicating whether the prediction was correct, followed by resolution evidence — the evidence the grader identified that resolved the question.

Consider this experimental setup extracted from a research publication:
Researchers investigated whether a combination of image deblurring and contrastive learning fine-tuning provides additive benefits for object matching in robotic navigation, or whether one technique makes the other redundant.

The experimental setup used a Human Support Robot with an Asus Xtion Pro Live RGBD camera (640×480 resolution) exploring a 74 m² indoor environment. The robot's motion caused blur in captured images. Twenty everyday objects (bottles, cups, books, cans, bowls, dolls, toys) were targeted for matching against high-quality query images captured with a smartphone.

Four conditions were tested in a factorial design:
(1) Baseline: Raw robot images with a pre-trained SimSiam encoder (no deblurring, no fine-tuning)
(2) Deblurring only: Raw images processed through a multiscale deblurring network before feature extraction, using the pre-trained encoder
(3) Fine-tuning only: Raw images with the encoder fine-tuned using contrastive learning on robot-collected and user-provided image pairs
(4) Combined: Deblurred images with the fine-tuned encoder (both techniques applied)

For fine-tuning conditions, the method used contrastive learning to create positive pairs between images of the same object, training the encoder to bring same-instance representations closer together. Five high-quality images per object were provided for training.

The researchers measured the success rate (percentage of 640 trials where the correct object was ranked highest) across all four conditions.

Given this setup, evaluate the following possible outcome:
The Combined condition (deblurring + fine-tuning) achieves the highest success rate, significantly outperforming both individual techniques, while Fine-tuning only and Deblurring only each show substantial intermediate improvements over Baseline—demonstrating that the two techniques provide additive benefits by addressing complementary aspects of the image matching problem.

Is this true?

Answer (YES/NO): NO